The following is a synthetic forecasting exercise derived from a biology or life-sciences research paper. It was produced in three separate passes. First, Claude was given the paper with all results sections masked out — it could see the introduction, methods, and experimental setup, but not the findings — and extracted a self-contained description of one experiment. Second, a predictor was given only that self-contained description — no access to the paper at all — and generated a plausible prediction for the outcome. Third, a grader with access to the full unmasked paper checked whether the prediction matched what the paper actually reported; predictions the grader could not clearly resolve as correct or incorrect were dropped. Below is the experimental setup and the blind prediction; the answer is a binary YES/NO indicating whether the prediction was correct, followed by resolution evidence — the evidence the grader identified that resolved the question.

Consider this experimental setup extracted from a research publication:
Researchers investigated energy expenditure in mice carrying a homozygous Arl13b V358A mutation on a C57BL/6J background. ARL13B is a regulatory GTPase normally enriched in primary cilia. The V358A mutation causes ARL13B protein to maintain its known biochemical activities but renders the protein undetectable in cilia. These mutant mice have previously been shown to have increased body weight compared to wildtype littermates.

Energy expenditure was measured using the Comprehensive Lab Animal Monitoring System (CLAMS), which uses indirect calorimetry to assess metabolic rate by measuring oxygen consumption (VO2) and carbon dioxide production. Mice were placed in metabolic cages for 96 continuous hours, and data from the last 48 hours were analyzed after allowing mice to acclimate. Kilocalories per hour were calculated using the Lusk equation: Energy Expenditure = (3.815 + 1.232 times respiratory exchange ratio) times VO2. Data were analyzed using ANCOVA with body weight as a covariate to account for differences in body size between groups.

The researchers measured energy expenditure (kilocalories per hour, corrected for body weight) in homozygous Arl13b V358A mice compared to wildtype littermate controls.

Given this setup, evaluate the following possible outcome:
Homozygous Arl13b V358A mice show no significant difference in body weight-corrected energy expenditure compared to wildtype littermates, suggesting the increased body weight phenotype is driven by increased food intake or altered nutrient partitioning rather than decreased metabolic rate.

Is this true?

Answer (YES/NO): NO